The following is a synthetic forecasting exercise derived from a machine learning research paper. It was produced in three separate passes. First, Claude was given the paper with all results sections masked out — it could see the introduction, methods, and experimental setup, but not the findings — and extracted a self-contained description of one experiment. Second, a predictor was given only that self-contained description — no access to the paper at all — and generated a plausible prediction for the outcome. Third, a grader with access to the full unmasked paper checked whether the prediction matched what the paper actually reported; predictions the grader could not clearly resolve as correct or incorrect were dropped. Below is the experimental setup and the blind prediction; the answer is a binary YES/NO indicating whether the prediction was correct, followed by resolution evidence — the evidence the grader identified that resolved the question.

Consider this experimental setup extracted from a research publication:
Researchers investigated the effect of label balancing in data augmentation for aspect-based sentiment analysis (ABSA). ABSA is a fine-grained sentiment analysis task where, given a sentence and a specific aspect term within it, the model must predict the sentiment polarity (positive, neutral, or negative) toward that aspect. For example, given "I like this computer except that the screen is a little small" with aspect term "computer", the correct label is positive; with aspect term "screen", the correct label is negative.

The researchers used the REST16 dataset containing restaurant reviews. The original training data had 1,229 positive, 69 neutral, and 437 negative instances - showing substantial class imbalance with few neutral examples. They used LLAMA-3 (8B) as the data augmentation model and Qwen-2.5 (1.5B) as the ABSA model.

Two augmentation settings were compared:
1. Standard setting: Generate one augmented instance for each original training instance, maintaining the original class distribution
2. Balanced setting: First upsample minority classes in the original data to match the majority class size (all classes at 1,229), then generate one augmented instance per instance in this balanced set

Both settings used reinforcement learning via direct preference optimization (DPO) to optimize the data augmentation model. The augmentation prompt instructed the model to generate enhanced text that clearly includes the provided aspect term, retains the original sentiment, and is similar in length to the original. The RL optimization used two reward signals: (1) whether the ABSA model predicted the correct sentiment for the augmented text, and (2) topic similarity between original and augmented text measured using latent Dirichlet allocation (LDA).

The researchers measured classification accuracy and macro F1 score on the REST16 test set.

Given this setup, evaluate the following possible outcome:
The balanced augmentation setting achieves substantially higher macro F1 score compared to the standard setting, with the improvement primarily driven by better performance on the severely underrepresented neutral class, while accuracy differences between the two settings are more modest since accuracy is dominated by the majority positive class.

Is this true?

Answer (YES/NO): NO